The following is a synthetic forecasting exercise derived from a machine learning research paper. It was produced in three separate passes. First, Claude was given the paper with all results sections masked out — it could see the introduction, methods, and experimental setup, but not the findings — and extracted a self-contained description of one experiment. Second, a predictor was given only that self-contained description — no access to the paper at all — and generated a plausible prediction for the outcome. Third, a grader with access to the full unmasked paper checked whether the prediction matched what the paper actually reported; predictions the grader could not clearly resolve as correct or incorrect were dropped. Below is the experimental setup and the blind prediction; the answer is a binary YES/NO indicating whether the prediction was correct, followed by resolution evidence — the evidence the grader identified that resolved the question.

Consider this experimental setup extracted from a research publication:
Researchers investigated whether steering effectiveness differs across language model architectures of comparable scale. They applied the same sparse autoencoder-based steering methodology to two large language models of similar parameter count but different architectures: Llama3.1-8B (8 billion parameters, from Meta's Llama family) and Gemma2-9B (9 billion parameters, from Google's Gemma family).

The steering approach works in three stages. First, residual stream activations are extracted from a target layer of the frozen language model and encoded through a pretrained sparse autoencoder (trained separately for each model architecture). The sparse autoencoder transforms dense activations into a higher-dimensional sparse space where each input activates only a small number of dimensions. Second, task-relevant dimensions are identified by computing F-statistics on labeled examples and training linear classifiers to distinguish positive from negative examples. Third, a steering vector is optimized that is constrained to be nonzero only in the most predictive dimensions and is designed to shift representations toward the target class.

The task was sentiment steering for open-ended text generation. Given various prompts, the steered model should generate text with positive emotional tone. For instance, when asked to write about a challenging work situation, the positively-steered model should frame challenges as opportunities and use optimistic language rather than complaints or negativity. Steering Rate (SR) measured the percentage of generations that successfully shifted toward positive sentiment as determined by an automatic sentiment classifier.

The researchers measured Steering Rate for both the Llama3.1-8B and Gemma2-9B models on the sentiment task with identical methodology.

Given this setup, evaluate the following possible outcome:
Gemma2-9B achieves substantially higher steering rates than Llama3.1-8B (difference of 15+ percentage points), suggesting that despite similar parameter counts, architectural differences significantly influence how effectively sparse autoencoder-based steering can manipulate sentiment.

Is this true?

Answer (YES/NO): NO